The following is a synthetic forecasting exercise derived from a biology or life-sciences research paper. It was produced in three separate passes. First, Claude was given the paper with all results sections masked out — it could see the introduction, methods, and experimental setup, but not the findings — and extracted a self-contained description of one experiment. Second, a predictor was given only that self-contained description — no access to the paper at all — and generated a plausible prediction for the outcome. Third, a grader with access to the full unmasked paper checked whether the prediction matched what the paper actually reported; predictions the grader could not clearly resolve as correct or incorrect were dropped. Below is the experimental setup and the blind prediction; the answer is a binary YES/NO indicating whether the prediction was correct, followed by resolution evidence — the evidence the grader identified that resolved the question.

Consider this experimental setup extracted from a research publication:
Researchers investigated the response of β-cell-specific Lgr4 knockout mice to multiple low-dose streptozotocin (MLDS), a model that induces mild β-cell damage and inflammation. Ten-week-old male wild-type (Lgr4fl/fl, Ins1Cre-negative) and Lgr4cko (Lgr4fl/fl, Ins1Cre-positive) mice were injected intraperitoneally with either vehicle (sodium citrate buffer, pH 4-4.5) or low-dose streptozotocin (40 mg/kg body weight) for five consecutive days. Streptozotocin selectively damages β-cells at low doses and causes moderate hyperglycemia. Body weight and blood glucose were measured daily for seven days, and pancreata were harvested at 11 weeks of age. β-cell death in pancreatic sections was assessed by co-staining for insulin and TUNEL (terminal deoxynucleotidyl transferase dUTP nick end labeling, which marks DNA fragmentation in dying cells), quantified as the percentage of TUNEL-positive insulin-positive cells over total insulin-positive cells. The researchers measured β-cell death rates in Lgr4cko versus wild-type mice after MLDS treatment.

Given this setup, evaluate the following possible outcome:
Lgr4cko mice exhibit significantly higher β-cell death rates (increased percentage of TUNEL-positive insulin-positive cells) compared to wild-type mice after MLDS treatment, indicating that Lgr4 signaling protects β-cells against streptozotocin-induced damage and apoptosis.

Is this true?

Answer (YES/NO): YES